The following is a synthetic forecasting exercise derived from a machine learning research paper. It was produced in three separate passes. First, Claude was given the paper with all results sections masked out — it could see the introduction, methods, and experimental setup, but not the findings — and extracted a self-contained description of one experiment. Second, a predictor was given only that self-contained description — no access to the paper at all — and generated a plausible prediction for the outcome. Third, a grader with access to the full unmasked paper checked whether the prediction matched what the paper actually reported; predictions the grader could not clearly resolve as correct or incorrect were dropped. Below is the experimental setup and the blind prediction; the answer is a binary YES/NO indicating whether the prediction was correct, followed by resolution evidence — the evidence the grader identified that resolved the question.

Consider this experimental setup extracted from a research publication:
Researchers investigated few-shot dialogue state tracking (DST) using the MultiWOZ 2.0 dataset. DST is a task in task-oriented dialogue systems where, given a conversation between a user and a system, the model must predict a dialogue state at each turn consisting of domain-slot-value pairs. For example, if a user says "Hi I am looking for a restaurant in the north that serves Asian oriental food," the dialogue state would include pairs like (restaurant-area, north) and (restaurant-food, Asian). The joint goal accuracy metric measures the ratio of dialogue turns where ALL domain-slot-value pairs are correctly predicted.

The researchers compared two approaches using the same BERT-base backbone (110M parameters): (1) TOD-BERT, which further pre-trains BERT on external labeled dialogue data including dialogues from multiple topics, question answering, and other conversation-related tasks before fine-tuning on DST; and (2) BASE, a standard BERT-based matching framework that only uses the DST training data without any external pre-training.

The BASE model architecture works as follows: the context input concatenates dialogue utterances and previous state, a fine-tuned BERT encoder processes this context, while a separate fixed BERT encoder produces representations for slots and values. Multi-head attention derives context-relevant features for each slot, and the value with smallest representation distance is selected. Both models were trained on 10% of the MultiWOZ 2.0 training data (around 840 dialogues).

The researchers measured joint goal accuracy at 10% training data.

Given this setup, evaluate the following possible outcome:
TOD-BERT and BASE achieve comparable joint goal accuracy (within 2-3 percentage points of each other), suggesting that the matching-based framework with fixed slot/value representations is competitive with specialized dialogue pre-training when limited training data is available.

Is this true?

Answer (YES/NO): NO